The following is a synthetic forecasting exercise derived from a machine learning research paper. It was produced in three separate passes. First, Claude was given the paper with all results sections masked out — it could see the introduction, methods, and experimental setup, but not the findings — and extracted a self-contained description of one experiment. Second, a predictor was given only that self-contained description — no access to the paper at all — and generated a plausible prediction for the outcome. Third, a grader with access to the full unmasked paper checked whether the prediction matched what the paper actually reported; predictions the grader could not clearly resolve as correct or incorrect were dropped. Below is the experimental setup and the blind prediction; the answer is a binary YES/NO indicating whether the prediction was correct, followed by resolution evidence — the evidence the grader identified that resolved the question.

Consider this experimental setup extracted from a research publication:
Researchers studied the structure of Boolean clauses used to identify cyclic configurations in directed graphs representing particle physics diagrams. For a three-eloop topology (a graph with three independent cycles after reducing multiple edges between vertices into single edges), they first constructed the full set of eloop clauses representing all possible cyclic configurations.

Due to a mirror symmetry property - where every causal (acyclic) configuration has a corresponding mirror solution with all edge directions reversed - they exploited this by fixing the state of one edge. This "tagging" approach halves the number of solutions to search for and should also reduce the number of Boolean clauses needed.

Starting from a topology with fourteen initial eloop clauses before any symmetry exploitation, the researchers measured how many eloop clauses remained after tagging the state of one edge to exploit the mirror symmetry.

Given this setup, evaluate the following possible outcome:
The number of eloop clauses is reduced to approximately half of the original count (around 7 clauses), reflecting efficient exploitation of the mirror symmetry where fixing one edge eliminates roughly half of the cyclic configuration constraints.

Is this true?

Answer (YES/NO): NO